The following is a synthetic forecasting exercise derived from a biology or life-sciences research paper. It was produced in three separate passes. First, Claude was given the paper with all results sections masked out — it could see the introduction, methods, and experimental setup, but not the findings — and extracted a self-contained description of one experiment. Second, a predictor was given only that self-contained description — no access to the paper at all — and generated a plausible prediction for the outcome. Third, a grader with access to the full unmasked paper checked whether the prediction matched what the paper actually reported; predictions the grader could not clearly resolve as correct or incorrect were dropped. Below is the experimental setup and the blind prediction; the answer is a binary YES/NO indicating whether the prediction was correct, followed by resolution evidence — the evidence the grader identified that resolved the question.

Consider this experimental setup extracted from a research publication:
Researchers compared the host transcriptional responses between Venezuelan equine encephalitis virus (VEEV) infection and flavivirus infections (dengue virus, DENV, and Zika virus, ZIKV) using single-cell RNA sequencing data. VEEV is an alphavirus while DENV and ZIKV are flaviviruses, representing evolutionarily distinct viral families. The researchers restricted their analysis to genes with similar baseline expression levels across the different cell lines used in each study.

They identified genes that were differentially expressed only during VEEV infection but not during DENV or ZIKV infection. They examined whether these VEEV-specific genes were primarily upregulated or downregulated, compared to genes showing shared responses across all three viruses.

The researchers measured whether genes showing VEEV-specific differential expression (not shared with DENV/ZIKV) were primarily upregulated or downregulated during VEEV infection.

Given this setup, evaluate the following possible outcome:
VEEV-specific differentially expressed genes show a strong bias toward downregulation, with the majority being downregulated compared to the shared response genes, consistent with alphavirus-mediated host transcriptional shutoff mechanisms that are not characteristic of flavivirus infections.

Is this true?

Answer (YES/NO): YES